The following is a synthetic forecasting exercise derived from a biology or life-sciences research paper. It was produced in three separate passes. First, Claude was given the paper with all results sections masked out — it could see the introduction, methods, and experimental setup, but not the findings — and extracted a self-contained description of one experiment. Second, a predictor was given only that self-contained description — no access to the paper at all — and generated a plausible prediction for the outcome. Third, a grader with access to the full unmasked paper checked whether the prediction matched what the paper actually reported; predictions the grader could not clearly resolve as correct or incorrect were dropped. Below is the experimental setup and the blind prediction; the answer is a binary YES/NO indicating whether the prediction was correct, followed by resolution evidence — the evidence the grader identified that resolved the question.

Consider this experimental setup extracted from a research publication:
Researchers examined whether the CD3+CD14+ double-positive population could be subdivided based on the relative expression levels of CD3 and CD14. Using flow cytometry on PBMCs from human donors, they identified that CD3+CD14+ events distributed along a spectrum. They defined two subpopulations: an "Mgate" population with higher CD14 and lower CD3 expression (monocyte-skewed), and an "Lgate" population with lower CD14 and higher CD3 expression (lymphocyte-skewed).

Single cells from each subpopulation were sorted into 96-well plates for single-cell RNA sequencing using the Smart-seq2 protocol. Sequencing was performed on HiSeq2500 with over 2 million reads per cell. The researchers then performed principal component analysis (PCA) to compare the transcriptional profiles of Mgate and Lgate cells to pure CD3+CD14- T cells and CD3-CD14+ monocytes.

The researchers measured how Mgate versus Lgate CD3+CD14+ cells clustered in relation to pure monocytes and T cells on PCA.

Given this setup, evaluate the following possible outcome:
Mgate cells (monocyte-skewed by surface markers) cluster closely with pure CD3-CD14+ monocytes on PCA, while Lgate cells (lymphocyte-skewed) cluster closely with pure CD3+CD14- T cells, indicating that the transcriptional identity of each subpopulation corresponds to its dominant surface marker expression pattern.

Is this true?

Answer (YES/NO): NO